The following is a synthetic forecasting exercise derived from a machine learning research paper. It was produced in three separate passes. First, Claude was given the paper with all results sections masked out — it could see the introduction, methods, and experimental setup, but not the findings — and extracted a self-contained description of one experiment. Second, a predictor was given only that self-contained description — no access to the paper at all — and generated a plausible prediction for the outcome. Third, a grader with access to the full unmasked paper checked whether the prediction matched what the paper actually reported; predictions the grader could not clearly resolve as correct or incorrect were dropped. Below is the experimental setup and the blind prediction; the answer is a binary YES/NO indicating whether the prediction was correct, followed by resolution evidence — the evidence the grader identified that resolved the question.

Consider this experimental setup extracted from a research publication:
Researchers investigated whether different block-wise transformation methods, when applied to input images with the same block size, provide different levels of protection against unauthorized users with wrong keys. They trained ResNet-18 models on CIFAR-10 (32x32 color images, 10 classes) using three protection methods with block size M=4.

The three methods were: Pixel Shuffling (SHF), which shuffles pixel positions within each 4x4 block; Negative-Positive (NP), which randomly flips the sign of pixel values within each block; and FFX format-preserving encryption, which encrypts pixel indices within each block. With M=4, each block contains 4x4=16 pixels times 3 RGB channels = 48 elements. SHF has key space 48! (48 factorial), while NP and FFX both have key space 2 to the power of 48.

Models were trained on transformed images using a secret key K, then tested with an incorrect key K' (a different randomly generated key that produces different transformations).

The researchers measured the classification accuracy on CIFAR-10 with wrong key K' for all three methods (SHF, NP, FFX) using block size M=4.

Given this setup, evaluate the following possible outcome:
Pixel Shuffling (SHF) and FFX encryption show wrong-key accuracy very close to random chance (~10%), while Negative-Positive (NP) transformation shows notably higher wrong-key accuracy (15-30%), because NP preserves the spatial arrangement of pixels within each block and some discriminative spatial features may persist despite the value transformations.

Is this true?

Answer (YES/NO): NO